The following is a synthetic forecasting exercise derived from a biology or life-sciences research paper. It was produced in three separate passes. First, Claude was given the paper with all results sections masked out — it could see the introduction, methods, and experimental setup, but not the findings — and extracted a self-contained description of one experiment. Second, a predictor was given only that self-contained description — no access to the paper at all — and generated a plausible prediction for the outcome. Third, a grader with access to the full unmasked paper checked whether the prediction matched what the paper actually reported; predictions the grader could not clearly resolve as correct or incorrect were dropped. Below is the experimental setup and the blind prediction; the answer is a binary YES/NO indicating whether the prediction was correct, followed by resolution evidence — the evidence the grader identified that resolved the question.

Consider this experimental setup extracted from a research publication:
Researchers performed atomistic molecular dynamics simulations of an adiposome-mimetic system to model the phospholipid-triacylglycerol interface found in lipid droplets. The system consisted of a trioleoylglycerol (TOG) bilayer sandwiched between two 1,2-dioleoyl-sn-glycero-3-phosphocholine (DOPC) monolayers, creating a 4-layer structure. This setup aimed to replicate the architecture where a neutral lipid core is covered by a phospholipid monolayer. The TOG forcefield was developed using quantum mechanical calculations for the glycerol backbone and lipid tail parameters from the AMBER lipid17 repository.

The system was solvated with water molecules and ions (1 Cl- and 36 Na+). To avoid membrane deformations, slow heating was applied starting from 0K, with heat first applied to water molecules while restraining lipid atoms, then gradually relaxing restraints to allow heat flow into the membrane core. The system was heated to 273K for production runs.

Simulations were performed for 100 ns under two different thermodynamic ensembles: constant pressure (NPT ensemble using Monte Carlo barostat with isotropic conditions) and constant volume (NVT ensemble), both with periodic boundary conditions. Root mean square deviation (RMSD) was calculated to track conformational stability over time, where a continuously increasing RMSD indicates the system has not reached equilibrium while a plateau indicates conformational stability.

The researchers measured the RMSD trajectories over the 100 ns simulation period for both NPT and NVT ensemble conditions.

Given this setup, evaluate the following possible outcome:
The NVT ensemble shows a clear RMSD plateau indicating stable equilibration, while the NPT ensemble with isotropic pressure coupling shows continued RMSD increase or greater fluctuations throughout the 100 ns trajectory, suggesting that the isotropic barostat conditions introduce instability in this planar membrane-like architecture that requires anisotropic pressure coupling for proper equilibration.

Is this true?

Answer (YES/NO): NO